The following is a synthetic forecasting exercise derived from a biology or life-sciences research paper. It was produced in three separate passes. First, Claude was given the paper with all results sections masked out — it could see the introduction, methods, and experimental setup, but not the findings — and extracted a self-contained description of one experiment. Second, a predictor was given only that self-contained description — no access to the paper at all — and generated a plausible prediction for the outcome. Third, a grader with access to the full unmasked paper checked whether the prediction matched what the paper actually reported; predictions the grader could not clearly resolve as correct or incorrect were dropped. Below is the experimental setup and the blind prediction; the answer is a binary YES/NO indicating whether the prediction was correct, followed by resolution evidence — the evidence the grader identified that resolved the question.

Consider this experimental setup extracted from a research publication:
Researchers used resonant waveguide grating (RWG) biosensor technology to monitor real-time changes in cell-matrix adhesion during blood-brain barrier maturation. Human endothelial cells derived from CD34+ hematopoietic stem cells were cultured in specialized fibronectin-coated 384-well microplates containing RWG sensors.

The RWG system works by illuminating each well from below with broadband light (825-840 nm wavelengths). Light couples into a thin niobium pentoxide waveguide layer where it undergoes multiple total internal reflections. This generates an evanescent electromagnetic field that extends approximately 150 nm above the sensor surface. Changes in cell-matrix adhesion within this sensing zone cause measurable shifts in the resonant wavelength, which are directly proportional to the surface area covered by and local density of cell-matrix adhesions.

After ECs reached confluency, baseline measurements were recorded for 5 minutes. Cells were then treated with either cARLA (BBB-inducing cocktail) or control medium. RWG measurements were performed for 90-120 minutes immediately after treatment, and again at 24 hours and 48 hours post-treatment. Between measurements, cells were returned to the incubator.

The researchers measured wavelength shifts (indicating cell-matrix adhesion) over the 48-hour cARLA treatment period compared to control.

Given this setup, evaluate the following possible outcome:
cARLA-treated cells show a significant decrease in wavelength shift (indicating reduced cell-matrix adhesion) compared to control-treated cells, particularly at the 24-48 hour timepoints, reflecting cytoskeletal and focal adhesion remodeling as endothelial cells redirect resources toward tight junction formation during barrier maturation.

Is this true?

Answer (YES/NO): YES